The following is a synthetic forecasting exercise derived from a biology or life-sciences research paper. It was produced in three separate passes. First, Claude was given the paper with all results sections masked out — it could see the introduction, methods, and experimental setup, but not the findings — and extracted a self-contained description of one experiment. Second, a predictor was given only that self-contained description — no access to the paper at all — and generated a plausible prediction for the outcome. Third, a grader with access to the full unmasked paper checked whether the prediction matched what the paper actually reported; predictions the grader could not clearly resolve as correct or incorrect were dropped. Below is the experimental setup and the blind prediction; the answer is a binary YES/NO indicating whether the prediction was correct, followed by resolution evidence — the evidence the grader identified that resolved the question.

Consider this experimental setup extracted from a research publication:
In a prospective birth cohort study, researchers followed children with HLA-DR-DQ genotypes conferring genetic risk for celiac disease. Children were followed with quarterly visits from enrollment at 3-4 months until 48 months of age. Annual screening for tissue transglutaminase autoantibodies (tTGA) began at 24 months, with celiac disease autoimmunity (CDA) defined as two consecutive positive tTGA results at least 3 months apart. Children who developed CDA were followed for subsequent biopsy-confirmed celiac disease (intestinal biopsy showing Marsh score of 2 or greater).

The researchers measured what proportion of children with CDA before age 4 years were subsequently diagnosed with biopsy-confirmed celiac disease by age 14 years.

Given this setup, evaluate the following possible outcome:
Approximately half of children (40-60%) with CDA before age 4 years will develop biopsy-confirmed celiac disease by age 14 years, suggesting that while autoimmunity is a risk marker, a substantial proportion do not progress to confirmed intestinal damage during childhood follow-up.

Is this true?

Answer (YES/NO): YES